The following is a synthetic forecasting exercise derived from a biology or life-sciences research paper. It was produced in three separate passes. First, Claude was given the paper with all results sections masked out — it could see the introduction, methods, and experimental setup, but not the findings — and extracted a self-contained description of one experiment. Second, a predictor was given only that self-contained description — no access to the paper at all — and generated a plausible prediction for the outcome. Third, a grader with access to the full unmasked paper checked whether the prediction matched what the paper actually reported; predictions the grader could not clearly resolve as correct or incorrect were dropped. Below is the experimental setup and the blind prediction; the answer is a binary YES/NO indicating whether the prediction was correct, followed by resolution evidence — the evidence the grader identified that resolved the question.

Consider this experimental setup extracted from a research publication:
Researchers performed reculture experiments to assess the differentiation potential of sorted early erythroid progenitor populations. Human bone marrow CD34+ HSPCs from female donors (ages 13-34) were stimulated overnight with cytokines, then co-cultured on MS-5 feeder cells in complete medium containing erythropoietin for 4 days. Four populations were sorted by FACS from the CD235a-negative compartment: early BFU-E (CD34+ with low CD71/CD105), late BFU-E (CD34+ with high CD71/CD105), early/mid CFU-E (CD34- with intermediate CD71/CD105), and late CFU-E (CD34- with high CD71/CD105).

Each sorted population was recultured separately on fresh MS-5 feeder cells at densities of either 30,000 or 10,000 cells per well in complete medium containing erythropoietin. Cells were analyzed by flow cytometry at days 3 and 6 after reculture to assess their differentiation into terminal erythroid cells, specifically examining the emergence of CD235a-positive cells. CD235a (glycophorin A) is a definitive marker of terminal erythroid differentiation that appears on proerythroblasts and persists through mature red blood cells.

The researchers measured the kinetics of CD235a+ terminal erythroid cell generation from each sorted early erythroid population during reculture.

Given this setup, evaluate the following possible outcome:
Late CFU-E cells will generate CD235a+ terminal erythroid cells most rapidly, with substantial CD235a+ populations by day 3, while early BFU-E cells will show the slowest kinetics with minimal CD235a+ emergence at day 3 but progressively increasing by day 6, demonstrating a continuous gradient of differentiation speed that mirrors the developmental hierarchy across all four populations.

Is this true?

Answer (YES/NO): NO